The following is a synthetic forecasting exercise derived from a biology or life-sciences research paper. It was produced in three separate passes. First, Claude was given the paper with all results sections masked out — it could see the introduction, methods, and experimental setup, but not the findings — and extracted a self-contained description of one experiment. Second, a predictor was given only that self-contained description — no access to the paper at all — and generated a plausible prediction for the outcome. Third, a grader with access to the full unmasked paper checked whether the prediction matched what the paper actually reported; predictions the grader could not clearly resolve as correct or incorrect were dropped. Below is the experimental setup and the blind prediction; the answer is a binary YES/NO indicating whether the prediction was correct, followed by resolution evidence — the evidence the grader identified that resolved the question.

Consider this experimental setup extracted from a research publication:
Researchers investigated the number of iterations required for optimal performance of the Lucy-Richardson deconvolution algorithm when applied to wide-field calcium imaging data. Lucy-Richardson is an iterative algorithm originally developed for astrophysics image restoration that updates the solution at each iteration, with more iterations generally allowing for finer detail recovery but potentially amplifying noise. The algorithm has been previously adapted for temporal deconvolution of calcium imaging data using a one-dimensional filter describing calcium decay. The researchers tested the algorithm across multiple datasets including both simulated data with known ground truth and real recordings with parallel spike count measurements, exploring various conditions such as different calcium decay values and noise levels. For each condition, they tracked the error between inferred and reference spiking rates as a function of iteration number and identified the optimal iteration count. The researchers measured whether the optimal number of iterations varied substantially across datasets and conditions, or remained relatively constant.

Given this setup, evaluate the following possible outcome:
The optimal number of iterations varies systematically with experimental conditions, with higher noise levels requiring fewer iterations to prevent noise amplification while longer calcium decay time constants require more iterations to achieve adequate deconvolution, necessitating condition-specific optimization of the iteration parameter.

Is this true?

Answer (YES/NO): NO